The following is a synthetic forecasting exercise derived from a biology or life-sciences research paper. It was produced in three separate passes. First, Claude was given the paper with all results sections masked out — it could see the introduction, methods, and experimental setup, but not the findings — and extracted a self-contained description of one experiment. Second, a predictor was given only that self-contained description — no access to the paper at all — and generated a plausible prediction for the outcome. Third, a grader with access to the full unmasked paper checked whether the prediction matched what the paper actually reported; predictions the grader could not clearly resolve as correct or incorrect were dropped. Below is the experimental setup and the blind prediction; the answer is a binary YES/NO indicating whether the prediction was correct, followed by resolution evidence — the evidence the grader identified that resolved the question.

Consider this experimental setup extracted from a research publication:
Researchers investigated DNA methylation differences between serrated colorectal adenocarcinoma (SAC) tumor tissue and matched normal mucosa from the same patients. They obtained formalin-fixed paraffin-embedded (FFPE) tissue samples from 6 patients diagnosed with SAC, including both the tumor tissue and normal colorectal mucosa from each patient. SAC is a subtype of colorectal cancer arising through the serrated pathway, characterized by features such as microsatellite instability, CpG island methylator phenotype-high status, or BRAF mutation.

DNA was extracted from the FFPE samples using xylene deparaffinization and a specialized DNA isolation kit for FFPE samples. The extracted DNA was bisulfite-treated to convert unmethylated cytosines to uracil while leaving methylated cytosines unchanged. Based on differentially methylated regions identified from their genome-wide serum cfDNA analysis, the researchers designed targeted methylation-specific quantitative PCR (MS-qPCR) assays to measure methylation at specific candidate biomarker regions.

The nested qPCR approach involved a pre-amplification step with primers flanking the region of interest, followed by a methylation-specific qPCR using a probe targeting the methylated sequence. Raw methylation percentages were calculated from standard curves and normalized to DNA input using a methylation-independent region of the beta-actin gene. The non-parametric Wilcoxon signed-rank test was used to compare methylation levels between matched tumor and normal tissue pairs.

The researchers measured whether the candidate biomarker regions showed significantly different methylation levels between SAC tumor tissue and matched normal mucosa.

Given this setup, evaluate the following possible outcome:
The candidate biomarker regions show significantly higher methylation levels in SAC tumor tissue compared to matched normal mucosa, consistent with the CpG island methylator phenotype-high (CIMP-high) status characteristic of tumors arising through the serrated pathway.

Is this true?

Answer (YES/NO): NO